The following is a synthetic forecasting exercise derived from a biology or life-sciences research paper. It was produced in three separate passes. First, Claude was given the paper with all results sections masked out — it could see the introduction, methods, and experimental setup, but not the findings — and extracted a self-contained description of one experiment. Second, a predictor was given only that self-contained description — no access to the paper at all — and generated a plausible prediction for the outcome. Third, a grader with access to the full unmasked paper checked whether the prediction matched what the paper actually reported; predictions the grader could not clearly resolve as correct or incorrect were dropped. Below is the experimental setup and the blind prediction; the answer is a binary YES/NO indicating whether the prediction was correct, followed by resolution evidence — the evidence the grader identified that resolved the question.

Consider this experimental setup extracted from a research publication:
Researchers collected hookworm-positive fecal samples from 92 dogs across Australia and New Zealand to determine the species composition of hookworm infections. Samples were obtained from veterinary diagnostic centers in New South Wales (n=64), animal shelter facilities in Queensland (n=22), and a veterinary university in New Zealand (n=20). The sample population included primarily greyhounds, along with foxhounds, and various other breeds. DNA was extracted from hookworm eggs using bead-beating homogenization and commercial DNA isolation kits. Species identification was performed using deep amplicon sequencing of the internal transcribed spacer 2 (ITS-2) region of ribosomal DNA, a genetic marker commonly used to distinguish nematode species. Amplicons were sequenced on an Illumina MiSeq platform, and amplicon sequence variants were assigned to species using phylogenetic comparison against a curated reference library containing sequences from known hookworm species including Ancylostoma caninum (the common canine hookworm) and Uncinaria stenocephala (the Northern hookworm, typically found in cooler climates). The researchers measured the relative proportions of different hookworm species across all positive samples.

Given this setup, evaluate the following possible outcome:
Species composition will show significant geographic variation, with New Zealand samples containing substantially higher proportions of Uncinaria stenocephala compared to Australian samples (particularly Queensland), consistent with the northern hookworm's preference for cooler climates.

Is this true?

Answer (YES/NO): YES